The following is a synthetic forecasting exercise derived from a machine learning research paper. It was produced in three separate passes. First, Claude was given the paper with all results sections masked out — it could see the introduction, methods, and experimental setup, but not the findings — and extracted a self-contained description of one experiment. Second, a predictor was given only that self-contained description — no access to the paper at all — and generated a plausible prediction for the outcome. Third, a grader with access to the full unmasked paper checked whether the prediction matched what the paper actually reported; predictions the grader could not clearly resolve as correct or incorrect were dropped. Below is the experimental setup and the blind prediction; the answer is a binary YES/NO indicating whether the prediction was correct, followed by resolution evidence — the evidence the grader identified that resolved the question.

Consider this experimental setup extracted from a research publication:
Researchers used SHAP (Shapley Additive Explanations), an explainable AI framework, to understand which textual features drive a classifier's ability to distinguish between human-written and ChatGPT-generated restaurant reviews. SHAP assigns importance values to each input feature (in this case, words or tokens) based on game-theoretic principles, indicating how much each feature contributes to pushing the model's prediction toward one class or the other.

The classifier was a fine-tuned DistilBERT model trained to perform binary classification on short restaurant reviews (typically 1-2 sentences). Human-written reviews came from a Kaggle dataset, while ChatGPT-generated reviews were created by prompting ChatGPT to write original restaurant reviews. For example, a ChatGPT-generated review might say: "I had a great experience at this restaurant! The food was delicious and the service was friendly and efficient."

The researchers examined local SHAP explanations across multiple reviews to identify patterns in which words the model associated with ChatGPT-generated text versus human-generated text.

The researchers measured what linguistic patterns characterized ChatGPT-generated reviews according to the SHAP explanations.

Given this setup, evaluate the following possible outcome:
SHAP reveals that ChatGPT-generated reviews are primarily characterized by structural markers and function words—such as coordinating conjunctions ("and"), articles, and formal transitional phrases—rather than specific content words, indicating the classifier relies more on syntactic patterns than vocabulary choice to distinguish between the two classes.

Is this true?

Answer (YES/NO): NO